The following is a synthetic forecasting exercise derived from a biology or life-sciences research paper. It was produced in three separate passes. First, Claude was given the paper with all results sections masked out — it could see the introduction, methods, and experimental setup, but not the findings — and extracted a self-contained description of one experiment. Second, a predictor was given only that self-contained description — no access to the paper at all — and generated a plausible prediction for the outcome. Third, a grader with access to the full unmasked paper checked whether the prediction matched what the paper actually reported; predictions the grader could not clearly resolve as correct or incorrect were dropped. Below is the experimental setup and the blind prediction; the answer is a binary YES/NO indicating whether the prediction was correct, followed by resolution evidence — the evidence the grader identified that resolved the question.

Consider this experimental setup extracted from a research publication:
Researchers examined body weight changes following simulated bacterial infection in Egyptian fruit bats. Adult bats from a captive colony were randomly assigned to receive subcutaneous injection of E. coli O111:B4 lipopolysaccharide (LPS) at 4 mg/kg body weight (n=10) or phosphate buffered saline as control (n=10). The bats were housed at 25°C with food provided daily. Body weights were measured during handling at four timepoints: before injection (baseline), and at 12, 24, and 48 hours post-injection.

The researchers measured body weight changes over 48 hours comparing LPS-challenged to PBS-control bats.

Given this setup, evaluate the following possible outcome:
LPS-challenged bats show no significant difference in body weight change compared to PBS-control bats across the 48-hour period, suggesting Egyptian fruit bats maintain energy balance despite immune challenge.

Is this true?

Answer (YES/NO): NO